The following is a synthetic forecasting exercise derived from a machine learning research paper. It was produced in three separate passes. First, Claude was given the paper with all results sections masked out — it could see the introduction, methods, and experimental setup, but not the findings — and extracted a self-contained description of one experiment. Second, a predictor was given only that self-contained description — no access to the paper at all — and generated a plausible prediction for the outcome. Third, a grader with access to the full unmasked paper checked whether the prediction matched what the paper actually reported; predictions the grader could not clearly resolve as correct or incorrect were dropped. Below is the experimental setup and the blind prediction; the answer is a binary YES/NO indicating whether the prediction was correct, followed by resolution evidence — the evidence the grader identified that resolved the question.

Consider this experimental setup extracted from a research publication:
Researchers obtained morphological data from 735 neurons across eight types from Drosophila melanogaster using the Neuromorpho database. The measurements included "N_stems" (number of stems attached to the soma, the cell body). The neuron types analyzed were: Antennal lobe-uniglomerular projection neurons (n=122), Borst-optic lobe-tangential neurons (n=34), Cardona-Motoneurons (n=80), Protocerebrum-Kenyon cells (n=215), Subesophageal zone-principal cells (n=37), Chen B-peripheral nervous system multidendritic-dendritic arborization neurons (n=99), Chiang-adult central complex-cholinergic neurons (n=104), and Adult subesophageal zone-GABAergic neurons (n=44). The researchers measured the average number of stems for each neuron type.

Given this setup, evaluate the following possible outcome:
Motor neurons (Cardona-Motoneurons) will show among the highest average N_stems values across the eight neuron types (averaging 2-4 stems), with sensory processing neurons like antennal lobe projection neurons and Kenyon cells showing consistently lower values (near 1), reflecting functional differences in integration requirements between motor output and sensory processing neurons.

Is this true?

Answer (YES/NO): NO